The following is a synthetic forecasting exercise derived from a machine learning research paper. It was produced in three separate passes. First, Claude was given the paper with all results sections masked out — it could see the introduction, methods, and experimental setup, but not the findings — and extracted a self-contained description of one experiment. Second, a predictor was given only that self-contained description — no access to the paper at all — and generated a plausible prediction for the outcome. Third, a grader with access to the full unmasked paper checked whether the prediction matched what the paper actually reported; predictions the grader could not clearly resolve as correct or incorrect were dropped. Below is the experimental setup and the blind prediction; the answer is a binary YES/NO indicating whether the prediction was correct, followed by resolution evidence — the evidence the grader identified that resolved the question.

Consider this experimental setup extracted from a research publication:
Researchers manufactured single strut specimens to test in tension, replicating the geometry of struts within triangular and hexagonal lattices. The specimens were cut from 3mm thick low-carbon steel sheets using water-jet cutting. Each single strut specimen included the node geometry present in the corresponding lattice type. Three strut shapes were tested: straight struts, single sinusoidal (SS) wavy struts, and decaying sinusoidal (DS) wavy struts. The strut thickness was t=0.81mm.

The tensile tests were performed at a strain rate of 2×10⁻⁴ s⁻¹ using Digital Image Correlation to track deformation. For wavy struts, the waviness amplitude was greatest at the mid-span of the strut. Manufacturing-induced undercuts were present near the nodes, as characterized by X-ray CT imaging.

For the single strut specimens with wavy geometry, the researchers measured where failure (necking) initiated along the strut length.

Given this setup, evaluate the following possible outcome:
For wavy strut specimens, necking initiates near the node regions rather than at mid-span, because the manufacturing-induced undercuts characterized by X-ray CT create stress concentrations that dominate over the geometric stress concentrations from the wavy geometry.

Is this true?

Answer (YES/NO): YES